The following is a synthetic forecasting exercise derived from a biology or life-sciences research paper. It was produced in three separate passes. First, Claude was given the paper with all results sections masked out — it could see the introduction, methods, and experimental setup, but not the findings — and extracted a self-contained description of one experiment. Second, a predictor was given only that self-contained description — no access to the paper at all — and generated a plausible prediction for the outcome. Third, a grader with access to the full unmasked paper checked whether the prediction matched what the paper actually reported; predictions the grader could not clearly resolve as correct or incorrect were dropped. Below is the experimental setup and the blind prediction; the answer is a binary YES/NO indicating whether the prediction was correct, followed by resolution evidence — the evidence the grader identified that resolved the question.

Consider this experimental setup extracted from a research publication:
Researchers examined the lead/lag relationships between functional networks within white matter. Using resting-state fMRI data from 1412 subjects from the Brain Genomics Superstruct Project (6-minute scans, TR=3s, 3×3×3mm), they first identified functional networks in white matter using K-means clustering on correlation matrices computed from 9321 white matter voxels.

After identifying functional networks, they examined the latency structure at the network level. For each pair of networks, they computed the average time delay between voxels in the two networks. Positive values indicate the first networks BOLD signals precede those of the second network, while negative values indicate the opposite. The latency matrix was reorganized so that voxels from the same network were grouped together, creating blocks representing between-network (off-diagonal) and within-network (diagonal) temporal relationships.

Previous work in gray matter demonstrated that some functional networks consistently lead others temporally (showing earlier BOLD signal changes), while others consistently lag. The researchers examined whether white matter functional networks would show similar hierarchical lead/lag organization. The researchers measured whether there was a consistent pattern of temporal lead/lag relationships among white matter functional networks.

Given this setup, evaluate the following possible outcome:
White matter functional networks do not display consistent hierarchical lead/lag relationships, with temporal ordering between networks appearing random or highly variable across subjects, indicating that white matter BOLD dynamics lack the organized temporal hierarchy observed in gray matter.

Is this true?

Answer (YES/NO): NO